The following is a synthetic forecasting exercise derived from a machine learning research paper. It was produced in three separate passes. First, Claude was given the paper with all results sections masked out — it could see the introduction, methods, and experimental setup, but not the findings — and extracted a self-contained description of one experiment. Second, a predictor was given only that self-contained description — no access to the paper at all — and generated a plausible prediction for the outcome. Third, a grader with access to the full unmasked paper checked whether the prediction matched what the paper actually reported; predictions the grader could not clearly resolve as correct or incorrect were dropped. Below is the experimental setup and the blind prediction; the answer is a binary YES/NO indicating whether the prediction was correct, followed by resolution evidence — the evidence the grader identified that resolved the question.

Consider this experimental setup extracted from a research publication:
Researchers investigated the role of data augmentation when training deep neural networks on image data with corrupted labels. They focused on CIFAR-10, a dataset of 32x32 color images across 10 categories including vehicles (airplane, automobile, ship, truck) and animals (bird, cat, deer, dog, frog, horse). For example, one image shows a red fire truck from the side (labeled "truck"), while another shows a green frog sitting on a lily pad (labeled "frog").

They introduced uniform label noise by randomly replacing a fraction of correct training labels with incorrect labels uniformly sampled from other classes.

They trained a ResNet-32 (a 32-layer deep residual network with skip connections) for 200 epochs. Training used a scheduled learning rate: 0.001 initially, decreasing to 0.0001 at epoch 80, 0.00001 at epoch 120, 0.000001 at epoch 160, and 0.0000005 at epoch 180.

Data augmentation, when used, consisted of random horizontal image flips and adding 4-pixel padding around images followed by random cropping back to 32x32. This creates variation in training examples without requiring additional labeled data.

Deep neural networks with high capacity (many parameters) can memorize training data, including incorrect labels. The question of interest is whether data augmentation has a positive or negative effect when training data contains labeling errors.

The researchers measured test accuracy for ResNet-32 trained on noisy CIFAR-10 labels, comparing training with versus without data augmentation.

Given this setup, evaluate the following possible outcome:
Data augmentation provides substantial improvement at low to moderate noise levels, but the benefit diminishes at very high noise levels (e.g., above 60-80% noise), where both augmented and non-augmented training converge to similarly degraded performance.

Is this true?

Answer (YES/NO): NO